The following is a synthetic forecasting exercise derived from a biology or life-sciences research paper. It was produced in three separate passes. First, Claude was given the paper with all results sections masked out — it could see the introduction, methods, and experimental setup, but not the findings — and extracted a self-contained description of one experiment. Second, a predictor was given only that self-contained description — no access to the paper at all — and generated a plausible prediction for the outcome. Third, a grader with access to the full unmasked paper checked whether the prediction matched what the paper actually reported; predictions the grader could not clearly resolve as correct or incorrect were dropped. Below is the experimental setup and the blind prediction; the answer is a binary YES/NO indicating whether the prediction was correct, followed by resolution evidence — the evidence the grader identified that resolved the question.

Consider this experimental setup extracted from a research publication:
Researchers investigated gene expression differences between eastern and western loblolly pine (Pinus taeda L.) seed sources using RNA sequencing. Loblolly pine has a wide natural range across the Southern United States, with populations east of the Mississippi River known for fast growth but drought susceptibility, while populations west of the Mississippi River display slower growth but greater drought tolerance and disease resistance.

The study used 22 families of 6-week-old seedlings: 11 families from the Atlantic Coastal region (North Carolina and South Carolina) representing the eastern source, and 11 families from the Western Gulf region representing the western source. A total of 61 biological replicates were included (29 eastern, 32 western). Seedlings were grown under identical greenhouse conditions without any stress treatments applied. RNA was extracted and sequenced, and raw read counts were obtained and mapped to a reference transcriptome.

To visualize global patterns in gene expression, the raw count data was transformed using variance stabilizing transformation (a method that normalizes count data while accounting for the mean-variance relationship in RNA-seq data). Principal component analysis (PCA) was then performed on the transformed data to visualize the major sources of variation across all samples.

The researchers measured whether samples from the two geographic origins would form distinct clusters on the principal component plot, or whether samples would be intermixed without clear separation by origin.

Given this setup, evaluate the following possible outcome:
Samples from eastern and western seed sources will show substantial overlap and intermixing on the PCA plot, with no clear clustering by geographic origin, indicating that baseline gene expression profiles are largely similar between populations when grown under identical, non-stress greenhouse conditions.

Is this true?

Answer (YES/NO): NO